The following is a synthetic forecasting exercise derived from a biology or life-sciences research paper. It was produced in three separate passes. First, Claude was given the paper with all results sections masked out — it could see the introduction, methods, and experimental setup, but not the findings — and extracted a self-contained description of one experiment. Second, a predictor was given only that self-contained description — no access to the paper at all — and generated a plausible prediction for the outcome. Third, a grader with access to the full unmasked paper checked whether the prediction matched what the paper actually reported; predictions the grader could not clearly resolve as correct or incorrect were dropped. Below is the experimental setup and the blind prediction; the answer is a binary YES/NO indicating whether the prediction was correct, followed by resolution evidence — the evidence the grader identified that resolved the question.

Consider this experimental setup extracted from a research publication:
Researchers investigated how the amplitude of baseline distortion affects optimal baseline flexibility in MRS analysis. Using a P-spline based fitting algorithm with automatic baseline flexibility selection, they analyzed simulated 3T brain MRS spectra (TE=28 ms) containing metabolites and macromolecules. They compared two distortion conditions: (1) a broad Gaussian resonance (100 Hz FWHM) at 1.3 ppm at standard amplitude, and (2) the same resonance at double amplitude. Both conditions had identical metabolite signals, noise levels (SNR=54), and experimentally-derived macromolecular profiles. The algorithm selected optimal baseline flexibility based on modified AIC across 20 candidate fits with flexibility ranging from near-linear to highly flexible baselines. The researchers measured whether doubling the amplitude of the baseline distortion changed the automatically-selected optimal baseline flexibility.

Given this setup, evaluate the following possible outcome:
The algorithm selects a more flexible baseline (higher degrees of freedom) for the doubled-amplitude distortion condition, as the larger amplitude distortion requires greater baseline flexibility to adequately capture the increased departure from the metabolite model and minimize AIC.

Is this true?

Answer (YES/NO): YES